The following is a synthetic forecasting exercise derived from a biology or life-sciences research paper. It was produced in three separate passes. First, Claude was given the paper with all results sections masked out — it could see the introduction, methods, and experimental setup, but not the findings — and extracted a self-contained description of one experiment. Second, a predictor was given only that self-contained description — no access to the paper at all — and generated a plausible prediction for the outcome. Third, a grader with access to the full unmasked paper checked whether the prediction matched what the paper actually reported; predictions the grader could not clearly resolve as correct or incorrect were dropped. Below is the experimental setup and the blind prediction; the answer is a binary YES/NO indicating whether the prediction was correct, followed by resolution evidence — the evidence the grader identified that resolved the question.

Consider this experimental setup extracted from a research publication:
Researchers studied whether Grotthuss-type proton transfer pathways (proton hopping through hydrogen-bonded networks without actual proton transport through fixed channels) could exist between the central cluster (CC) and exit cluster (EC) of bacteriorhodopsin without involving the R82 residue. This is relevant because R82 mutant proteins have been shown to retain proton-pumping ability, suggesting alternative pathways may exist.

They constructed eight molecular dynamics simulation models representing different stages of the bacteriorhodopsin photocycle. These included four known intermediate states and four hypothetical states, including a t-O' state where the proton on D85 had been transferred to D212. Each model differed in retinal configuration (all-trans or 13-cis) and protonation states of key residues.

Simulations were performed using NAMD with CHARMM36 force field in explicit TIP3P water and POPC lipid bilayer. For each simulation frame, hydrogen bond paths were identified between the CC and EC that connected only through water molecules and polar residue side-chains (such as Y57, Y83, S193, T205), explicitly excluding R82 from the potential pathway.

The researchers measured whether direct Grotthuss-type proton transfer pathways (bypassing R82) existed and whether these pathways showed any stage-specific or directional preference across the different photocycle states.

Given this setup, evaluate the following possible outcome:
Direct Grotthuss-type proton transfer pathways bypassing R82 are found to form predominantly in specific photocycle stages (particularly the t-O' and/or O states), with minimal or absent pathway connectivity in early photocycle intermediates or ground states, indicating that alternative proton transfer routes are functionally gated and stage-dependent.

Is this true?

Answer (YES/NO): YES